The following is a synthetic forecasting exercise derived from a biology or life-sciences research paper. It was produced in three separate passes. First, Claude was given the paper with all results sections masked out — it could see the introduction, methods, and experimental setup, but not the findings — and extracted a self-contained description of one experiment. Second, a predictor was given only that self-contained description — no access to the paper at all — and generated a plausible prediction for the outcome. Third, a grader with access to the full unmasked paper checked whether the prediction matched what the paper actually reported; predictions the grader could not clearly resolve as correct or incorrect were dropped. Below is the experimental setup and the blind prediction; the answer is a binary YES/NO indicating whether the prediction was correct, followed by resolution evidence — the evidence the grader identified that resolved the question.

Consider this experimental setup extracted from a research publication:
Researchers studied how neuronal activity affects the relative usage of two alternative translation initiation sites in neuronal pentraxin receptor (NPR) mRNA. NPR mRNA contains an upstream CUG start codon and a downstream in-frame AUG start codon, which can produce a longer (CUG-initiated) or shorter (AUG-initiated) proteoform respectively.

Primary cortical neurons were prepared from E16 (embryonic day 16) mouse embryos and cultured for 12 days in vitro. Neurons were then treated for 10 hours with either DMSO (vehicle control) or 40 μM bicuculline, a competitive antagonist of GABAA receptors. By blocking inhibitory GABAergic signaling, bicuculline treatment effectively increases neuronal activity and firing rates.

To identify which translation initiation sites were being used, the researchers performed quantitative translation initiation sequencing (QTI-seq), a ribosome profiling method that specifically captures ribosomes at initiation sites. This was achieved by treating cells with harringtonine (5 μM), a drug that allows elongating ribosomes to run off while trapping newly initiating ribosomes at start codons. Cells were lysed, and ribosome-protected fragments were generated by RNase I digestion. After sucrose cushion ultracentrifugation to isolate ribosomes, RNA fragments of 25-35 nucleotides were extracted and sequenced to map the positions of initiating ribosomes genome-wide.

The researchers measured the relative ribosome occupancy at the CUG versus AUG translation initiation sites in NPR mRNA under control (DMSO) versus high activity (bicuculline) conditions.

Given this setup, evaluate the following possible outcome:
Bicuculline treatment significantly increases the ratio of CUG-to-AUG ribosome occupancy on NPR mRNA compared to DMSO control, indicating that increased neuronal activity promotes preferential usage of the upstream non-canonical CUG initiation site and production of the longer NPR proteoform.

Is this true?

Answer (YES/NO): NO